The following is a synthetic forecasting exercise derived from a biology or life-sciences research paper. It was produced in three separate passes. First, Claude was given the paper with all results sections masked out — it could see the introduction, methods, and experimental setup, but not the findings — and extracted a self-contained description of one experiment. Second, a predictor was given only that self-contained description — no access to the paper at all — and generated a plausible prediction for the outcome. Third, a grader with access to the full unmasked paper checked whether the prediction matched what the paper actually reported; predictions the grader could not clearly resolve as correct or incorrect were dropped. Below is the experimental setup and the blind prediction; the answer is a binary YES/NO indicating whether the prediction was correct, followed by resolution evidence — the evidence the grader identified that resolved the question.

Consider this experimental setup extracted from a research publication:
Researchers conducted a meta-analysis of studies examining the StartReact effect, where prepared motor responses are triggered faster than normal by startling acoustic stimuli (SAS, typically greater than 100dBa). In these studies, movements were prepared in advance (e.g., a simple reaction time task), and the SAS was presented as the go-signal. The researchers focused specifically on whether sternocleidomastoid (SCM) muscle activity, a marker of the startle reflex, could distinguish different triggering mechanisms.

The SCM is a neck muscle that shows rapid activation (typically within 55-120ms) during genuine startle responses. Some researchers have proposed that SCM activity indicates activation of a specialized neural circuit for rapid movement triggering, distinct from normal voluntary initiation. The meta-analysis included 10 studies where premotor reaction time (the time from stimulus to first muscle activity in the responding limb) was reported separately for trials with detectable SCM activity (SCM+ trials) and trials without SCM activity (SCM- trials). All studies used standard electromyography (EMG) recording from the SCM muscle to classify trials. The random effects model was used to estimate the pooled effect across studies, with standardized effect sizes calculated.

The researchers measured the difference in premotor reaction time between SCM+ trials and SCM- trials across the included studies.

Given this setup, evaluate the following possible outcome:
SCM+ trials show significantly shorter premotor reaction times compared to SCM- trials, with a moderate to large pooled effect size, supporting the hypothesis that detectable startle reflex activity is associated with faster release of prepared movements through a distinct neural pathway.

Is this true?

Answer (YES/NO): YES